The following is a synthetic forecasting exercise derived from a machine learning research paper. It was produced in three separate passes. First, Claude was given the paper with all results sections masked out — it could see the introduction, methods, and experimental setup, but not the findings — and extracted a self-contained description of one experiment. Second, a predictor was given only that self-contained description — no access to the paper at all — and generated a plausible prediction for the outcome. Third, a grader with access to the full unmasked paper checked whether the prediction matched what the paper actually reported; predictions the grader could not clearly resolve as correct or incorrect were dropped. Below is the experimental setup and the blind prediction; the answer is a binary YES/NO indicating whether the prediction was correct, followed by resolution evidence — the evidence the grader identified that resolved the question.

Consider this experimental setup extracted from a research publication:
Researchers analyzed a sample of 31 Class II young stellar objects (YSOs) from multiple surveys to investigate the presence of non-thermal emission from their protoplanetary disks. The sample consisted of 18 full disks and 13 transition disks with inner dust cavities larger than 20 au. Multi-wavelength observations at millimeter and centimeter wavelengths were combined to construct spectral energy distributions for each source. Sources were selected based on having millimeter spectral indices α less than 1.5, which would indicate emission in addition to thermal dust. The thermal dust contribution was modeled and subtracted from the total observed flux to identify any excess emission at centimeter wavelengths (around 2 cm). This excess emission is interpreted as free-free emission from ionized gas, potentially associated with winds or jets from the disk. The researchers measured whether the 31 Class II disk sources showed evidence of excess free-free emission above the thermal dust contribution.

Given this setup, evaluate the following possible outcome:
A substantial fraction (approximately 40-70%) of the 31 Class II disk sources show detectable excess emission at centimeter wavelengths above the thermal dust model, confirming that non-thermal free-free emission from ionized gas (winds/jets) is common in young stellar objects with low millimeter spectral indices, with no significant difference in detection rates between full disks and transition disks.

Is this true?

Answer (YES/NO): NO